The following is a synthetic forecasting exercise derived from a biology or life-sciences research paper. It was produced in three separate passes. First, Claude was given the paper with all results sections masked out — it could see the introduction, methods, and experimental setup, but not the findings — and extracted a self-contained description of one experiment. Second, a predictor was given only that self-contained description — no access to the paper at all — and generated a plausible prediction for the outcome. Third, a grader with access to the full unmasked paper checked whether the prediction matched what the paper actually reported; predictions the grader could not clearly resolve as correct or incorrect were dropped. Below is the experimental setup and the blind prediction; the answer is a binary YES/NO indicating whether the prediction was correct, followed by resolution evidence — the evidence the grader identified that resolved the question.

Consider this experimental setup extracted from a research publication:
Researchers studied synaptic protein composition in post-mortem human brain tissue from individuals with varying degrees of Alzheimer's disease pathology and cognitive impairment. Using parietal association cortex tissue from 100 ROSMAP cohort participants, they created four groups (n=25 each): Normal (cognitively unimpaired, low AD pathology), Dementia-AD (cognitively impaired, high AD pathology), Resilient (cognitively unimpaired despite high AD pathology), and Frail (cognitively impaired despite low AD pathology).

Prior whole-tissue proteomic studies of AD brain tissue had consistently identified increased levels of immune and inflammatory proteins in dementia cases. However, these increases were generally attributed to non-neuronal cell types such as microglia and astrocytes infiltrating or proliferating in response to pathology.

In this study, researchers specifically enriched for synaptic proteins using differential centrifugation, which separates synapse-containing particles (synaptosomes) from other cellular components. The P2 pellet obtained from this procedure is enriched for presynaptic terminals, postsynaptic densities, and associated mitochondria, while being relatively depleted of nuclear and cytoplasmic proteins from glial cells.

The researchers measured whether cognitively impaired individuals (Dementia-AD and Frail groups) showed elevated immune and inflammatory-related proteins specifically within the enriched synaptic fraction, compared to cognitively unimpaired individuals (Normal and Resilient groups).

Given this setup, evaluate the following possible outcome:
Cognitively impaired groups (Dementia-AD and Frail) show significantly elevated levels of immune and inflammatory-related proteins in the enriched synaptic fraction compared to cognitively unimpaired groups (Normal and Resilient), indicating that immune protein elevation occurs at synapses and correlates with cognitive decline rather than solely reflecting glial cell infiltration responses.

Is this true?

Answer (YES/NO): YES